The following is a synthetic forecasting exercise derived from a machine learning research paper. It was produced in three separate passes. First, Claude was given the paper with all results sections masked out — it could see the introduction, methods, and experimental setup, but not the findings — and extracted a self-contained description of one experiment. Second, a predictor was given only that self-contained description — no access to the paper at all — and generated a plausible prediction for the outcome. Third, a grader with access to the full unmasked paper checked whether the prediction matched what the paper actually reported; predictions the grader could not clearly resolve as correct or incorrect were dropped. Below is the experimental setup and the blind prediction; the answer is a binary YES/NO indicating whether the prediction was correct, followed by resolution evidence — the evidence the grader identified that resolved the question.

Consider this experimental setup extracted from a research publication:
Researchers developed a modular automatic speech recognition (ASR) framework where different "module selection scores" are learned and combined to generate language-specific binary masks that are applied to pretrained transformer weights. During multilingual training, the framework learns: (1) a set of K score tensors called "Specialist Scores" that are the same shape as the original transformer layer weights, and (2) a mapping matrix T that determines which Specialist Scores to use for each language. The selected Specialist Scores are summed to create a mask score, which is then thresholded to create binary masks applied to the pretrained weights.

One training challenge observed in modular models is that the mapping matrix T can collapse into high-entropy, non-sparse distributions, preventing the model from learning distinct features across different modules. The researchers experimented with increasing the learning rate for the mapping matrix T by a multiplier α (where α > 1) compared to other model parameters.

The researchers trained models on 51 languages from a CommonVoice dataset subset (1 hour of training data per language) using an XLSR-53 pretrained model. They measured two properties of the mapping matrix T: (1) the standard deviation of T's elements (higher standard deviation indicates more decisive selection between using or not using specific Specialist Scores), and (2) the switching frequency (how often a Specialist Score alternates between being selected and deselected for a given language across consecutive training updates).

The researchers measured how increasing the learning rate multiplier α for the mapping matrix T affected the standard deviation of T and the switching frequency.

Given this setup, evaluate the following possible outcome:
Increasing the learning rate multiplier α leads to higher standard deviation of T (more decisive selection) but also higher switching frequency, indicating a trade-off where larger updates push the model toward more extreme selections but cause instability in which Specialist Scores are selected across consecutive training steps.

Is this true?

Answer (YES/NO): NO